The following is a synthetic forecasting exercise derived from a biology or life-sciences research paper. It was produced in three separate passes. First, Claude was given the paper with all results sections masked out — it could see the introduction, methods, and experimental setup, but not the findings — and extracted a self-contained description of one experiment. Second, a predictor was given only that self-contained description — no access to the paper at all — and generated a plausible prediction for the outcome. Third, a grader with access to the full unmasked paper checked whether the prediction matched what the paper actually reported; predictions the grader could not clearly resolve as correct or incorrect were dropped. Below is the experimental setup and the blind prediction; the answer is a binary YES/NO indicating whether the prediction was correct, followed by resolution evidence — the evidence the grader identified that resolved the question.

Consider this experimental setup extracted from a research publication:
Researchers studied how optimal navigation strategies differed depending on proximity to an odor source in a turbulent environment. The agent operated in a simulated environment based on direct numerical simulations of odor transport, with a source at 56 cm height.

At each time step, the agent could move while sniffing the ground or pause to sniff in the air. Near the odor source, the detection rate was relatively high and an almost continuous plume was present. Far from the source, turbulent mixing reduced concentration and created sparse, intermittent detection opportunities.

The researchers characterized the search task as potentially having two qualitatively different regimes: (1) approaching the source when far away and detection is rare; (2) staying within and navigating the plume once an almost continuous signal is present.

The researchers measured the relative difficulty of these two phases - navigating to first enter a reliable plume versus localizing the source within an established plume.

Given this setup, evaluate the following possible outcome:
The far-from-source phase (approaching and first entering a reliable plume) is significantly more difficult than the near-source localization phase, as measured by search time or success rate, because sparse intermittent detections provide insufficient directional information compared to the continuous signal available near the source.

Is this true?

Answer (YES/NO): YES